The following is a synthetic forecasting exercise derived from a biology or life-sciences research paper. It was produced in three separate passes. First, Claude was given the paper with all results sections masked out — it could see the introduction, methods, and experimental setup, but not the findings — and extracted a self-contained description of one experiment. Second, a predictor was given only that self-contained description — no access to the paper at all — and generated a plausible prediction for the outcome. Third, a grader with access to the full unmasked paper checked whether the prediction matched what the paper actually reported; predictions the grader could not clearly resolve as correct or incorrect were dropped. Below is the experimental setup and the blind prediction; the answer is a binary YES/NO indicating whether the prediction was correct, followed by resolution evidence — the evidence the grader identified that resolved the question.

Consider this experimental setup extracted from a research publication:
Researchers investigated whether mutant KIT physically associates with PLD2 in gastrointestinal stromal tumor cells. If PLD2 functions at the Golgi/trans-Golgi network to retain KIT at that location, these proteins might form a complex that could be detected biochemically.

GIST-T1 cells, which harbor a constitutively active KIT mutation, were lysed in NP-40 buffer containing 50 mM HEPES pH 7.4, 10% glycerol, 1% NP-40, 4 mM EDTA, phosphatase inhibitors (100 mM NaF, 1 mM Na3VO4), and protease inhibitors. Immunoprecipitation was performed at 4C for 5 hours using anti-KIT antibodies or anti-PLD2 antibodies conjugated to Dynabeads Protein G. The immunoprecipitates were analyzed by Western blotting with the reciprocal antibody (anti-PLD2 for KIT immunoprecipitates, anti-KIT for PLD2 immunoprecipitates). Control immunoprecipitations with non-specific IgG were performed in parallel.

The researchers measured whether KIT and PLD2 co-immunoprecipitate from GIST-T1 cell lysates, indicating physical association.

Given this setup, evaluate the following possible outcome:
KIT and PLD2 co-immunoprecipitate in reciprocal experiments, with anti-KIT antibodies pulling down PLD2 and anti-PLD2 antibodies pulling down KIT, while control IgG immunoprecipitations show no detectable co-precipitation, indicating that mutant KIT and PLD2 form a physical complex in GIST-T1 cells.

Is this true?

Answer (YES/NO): YES